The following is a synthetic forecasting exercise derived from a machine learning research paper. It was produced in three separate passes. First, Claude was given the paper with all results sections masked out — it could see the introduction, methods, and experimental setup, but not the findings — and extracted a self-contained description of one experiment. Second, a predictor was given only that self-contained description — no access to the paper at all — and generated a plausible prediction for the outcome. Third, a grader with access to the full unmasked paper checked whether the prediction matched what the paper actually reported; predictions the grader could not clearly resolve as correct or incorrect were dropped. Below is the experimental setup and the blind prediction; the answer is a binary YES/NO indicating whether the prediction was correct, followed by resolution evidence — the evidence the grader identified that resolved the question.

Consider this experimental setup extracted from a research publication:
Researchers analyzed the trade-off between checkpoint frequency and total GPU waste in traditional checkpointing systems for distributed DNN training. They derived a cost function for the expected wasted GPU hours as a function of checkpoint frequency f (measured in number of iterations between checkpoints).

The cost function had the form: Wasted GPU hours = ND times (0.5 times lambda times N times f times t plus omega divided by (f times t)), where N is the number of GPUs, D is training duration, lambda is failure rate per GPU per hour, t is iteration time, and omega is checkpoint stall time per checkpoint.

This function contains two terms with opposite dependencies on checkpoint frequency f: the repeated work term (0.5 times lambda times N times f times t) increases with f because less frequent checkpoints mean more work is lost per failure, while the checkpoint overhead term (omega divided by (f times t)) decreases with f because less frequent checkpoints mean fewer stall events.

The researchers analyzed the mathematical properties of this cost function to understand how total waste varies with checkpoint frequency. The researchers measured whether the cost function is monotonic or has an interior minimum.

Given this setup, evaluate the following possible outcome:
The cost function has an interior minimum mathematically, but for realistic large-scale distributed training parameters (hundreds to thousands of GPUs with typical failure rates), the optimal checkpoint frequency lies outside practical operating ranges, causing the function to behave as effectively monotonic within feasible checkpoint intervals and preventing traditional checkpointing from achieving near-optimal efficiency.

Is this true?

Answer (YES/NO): NO